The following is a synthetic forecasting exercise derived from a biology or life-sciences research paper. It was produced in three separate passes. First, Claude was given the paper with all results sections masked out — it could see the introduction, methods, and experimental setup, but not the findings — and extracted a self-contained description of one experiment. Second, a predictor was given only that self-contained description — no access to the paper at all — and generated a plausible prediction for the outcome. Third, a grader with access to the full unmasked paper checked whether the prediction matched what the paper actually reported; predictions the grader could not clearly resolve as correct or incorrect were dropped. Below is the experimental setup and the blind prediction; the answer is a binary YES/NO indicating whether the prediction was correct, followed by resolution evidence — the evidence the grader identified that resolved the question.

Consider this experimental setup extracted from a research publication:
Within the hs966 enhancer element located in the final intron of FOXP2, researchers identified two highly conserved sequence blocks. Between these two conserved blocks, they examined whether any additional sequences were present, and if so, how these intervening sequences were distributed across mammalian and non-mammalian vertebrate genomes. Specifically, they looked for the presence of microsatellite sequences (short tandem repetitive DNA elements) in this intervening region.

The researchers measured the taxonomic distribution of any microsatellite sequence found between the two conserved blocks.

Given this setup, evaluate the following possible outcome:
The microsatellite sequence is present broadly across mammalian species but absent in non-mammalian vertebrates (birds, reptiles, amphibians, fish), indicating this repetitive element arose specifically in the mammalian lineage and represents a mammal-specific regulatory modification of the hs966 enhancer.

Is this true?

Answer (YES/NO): NO